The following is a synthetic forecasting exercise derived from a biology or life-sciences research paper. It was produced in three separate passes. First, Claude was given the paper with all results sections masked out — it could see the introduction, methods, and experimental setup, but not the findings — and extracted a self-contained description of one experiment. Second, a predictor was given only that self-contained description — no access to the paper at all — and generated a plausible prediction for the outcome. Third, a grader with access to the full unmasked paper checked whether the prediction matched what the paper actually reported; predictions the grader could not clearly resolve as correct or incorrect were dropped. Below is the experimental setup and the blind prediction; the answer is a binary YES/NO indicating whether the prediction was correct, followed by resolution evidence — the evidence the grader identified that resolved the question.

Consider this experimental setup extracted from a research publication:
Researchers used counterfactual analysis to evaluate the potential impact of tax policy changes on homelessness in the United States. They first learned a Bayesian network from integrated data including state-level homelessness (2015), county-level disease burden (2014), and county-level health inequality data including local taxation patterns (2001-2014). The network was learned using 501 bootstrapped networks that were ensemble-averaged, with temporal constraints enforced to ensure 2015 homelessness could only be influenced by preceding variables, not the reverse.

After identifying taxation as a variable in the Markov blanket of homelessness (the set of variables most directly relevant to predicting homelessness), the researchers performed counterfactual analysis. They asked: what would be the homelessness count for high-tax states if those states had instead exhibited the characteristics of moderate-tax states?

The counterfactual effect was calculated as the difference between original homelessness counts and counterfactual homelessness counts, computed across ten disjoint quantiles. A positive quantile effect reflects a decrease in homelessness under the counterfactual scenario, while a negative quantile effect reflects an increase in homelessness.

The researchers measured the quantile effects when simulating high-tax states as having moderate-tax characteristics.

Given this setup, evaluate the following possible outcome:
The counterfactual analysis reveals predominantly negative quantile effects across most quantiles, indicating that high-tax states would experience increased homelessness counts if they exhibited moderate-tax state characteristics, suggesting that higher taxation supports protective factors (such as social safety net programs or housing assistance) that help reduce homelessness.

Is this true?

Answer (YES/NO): NO